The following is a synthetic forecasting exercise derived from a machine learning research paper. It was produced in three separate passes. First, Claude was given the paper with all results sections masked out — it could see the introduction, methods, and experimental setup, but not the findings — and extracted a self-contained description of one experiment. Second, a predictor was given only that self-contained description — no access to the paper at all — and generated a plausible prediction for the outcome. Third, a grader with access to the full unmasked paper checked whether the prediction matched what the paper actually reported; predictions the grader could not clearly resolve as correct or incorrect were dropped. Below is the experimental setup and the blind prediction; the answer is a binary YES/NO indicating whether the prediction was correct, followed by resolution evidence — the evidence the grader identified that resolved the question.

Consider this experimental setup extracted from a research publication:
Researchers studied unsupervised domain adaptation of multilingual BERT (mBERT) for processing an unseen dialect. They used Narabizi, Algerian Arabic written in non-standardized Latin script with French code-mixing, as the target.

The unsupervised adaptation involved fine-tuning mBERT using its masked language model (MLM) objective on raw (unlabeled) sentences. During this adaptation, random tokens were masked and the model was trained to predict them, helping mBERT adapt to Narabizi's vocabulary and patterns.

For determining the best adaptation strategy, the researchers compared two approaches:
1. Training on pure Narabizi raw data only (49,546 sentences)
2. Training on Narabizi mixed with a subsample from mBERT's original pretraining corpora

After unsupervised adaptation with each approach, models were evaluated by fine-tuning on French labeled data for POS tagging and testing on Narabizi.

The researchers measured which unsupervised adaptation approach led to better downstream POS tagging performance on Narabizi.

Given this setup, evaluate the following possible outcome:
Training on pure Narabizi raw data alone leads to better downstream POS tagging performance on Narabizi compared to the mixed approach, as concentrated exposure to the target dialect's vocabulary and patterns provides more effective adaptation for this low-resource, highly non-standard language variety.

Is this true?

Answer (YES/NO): YES